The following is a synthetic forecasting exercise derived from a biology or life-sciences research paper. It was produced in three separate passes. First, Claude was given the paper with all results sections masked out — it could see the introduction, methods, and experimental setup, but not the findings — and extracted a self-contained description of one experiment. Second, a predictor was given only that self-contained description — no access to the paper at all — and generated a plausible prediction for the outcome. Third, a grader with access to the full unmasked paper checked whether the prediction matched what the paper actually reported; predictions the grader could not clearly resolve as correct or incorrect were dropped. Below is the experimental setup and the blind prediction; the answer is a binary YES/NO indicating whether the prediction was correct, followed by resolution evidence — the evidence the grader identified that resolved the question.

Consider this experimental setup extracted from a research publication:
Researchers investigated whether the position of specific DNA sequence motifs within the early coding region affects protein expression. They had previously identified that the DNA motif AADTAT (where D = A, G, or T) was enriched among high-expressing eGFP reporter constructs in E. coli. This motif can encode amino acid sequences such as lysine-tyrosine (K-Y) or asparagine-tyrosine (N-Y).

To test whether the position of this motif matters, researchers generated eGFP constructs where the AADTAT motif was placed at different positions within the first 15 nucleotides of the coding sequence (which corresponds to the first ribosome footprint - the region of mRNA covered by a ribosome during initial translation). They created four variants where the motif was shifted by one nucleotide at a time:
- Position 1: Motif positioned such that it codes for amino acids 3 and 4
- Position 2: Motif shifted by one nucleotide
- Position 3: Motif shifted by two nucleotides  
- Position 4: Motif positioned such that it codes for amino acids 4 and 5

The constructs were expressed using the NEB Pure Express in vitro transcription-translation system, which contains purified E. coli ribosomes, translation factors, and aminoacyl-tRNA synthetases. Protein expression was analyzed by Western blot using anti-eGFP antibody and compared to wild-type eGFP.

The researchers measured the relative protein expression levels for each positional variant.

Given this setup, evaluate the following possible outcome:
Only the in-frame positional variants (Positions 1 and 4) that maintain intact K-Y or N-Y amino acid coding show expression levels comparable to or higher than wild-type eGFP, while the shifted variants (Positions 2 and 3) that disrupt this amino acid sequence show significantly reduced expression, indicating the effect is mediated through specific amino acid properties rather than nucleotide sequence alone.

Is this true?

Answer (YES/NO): NO